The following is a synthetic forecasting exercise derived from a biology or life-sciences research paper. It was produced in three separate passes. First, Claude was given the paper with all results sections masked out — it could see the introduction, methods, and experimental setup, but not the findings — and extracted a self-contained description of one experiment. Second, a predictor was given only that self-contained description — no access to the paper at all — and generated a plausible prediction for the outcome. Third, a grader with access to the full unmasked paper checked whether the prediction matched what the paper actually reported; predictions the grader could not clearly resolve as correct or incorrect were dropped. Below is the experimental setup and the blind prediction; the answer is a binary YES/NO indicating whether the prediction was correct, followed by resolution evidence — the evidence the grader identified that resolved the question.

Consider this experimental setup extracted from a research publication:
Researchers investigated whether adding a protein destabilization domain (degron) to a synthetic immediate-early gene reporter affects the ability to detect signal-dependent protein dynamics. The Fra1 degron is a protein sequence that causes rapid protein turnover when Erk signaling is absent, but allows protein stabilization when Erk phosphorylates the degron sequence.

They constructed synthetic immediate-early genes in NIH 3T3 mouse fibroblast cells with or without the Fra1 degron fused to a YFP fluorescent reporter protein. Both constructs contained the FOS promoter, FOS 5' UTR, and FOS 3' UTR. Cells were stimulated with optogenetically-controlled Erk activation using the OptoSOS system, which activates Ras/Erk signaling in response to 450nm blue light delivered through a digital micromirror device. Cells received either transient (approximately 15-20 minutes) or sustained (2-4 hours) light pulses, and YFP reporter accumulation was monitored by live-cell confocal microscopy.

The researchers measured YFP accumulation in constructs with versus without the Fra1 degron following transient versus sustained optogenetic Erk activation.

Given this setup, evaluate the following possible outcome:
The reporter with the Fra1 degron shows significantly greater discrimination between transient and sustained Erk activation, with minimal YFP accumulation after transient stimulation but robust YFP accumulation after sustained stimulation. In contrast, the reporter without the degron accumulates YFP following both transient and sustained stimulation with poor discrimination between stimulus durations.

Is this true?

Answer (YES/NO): YES